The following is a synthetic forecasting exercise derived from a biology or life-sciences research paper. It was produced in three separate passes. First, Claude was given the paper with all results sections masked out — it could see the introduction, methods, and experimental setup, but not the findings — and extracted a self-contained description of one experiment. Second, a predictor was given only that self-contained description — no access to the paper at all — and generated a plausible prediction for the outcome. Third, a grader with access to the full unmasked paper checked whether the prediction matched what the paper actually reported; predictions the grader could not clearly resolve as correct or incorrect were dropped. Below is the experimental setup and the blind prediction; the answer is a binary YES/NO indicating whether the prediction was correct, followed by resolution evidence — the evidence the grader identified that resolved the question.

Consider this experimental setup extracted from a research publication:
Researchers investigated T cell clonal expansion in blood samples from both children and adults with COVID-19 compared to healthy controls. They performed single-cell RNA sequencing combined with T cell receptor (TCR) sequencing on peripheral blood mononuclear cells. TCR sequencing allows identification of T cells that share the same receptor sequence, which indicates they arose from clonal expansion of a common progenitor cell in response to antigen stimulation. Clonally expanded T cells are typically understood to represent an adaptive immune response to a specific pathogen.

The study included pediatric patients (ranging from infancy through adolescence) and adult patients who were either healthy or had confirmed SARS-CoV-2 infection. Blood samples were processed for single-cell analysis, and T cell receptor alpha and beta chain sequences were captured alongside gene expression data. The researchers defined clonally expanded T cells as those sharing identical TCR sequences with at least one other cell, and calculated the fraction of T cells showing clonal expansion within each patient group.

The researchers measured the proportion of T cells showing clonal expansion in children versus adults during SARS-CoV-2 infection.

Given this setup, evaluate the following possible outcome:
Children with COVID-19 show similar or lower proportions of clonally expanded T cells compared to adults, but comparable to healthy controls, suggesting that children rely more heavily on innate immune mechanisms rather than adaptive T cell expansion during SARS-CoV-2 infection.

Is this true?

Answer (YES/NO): NO